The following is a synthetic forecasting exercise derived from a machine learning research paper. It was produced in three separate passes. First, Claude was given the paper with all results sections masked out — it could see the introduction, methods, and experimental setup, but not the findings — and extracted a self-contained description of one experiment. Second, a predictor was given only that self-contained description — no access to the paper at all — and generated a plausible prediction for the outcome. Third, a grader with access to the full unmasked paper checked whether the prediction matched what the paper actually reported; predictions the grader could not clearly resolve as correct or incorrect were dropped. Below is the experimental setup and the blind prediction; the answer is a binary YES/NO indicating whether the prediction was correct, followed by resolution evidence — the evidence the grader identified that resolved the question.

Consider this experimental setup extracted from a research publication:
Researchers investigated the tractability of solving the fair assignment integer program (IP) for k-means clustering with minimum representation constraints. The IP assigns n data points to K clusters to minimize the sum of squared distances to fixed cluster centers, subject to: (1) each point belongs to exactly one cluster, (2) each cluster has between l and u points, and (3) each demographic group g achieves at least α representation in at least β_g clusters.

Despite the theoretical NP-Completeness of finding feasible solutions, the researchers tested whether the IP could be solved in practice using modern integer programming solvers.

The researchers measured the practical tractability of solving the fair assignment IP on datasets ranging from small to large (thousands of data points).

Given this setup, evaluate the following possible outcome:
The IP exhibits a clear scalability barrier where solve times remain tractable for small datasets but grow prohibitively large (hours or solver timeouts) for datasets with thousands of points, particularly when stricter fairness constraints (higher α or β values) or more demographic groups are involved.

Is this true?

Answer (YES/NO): NO